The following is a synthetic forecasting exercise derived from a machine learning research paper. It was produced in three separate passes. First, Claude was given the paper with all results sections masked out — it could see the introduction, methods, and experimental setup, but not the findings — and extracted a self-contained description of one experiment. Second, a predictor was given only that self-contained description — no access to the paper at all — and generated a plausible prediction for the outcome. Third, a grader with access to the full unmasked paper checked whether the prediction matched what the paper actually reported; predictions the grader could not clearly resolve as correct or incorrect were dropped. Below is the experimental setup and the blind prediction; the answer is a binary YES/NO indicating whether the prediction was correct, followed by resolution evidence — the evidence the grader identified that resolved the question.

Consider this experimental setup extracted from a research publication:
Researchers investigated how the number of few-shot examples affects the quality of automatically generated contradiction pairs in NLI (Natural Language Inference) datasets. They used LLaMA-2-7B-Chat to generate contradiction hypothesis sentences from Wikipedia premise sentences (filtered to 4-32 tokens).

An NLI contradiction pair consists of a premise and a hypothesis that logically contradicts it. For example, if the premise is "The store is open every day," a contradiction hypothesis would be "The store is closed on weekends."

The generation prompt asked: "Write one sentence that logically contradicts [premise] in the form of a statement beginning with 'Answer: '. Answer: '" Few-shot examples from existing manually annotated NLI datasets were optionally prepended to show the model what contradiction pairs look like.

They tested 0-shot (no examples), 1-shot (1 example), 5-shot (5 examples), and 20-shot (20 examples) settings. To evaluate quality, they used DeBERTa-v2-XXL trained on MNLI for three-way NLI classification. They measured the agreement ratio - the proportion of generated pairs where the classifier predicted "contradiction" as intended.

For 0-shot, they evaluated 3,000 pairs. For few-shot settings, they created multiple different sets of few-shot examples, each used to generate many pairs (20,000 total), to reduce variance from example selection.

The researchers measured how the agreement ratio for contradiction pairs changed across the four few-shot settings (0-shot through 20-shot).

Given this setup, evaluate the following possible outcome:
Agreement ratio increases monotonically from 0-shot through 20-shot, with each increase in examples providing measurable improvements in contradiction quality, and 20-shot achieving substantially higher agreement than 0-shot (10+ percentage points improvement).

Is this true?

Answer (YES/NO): NO